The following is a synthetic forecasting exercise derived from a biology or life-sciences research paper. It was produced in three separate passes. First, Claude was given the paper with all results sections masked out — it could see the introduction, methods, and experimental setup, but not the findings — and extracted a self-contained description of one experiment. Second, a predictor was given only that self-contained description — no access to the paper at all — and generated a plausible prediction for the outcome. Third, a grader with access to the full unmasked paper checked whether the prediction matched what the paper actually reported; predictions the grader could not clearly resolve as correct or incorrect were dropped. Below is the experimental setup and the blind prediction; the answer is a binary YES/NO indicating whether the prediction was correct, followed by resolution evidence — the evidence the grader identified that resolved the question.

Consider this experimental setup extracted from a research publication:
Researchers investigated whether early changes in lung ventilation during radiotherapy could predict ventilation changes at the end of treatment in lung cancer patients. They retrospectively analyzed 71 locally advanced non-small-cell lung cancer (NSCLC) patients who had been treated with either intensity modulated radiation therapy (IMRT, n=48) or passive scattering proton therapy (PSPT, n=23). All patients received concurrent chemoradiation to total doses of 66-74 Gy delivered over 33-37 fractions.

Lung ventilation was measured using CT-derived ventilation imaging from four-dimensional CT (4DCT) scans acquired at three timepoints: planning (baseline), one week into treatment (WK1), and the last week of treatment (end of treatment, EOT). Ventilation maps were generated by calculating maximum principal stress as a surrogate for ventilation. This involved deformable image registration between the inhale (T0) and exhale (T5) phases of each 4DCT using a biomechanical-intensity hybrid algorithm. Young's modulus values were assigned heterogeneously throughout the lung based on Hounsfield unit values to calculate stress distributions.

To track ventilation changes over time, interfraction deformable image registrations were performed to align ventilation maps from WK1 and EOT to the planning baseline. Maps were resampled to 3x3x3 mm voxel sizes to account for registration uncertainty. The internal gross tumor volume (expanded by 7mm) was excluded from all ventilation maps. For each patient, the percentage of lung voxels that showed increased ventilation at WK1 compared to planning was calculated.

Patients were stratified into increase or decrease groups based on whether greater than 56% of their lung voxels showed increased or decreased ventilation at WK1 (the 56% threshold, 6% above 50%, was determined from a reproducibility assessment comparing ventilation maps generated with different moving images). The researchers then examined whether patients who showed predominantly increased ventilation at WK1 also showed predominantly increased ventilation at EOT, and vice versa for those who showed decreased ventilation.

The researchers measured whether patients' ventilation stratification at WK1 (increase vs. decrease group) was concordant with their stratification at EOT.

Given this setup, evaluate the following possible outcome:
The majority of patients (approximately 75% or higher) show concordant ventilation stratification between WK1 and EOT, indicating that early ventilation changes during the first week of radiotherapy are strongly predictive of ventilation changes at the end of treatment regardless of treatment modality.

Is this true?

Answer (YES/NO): YES